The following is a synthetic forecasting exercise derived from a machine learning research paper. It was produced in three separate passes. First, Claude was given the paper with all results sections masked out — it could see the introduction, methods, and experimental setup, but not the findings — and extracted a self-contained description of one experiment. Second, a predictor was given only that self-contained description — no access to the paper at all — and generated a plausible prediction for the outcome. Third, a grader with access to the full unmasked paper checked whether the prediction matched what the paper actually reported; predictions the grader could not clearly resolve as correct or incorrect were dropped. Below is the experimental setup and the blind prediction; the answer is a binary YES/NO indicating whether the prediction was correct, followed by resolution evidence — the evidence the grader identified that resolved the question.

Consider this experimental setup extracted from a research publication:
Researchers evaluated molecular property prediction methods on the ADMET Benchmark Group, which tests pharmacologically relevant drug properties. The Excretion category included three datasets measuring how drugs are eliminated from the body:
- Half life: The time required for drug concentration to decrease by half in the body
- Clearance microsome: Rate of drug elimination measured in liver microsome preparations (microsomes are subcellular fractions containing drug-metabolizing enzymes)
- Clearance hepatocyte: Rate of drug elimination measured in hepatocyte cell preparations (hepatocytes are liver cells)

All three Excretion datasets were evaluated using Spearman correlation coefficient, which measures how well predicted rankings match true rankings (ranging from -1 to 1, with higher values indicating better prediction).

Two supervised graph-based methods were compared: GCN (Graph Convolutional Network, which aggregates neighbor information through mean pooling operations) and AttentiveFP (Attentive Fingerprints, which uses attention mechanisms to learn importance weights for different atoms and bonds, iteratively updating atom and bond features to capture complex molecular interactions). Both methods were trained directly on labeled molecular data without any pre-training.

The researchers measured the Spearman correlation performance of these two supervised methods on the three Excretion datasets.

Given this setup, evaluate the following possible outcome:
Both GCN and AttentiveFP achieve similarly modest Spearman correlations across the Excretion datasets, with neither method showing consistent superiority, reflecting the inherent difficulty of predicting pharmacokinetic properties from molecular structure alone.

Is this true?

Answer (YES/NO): NO